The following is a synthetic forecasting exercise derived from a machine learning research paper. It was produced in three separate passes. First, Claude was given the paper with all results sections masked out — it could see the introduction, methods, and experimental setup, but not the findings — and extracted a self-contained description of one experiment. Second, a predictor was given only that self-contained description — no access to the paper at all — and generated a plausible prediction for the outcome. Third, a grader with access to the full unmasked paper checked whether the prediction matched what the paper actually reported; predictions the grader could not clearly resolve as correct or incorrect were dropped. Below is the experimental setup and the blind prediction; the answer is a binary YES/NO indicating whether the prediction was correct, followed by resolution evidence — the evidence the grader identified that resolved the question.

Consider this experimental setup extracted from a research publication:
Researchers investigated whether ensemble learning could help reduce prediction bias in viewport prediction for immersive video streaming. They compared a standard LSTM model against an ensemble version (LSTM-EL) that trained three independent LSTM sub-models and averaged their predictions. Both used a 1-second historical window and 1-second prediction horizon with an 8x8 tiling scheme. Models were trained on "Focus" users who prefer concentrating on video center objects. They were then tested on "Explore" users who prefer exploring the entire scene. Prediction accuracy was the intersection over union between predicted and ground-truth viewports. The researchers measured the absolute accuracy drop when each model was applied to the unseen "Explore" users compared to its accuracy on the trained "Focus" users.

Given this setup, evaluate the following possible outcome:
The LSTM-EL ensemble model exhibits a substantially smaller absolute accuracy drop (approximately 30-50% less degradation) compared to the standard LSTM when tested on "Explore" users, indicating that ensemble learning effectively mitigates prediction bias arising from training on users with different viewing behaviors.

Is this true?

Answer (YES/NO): YES